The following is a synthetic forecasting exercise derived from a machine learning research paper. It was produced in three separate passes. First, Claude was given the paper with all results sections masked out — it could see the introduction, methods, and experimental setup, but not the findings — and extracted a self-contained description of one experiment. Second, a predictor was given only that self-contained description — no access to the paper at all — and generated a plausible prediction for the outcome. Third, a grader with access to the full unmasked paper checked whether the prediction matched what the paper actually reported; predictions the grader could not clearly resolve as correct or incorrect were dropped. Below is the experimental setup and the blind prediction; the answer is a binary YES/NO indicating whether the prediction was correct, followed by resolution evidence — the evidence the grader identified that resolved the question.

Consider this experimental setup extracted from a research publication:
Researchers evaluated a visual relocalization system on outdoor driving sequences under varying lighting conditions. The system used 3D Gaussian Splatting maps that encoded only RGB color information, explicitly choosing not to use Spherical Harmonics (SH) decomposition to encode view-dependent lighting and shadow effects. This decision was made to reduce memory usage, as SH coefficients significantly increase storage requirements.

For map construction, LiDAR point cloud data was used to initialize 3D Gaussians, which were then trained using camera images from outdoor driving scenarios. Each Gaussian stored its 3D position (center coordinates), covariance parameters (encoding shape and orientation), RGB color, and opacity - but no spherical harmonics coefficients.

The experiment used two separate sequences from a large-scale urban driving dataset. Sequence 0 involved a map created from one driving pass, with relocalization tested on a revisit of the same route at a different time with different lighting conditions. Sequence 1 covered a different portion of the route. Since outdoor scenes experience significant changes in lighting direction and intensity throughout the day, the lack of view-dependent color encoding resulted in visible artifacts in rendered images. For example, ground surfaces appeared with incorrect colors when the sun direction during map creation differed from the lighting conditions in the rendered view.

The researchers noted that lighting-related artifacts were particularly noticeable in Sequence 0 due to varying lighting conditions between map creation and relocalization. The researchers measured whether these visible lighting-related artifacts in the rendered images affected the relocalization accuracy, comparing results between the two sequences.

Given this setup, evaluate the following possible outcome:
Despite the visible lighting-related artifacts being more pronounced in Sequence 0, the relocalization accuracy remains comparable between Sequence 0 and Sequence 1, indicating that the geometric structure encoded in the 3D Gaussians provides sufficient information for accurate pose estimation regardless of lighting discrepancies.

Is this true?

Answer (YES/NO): YES